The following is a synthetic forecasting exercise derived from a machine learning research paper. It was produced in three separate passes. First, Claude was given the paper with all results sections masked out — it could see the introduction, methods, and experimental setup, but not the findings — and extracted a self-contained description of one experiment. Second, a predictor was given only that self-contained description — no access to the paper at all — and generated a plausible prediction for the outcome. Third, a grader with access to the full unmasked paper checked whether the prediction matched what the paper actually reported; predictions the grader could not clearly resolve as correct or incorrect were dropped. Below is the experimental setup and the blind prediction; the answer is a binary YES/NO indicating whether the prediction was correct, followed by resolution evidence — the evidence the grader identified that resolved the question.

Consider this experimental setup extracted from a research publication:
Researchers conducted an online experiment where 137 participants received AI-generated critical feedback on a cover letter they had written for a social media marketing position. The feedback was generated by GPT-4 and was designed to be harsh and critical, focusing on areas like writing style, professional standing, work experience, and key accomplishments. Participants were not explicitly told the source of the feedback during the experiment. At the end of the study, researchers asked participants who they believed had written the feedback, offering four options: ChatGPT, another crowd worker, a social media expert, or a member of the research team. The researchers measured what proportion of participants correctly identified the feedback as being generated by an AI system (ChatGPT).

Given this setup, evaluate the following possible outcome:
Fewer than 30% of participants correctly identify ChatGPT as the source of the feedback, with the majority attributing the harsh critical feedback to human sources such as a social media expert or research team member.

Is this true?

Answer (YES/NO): YES